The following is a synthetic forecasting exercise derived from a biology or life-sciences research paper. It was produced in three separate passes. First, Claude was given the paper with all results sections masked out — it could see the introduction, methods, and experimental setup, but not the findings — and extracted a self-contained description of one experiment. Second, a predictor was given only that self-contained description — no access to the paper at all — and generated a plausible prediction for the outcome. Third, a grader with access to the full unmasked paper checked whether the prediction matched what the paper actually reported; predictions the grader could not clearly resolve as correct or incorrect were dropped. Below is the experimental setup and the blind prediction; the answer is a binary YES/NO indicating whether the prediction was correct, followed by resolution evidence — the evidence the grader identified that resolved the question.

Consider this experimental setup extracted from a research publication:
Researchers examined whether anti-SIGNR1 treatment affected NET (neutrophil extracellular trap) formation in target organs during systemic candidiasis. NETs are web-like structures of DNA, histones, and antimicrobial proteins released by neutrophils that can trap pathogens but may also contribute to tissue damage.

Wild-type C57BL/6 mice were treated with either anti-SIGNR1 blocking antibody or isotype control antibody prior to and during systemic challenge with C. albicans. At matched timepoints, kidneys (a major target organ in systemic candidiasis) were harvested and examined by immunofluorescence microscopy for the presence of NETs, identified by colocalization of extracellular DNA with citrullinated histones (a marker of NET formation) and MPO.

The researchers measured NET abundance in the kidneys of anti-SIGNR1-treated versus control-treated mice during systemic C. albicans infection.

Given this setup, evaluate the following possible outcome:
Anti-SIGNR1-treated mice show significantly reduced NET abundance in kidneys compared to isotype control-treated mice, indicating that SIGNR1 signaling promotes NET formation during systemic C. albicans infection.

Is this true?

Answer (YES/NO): YES